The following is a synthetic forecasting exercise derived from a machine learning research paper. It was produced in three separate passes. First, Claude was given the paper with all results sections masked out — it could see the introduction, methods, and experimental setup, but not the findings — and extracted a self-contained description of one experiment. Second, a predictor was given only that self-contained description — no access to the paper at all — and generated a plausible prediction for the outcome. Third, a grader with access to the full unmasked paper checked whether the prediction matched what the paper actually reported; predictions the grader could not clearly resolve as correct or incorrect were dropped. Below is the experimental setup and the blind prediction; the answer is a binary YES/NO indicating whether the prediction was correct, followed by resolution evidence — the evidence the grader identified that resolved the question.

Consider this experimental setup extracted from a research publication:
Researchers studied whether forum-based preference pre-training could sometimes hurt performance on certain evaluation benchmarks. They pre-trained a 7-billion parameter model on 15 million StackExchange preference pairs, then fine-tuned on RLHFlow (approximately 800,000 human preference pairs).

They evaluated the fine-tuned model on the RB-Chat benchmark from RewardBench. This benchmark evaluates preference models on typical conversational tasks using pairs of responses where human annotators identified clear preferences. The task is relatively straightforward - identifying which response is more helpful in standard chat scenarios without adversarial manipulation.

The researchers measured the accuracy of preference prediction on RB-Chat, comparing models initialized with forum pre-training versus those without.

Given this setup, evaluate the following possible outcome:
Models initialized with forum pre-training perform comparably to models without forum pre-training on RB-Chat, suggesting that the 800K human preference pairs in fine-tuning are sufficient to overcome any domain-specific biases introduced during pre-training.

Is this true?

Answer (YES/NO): YES